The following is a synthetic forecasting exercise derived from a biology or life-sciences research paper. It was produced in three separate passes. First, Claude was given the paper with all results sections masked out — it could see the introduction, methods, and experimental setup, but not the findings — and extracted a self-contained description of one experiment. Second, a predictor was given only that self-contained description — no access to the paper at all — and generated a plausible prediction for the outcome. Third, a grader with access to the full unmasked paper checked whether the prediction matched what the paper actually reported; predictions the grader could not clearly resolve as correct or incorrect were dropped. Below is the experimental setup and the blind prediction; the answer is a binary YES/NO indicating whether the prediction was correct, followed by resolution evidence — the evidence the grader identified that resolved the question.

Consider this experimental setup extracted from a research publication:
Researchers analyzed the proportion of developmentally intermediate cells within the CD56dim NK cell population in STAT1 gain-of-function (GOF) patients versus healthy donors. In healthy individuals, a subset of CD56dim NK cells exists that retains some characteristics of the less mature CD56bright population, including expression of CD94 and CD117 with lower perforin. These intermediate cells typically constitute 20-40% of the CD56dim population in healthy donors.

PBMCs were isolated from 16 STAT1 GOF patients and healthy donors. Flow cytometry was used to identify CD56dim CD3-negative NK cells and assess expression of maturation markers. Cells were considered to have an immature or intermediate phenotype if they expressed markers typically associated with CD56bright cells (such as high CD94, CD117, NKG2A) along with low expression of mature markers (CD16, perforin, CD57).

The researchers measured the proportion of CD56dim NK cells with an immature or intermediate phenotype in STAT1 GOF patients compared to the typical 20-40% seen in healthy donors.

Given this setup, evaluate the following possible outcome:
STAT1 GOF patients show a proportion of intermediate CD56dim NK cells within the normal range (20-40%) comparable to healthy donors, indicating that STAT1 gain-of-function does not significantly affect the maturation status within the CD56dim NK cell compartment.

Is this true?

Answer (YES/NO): NO